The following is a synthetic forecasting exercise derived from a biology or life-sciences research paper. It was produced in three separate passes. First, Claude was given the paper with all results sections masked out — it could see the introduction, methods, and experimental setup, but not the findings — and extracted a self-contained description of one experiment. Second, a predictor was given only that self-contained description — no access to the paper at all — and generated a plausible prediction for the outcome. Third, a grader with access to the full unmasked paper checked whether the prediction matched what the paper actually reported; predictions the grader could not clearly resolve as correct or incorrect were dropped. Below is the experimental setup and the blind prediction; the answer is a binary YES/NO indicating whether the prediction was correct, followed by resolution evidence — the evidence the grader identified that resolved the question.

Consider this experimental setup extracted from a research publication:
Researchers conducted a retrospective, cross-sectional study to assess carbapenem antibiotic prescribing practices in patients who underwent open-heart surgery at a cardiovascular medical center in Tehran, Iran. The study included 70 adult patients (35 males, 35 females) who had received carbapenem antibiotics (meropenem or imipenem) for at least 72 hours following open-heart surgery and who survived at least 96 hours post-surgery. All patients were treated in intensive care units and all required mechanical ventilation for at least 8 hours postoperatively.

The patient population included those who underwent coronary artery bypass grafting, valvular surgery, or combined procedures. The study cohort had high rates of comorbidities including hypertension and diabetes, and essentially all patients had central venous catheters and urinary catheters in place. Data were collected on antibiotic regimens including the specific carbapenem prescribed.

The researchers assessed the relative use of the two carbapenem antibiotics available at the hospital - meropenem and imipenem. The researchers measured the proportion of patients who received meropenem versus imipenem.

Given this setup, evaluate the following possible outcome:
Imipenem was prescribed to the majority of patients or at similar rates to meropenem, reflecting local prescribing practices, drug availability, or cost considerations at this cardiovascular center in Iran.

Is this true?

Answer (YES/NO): NO